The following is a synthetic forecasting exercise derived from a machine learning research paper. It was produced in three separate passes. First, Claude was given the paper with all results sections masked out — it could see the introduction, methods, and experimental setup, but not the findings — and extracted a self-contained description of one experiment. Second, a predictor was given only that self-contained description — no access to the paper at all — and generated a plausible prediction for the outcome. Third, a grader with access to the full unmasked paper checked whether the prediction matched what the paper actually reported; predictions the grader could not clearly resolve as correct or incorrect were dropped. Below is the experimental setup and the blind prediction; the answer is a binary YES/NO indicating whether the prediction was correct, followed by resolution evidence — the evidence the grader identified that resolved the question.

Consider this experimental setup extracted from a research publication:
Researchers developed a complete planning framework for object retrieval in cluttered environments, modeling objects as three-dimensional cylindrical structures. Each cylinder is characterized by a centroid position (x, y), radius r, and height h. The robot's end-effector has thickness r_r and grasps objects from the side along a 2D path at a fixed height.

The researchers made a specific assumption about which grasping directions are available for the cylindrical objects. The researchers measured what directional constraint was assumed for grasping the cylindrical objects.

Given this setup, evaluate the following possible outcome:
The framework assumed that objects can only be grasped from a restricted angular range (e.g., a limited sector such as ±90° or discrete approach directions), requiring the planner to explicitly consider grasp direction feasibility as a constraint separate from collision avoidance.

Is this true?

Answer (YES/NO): NO